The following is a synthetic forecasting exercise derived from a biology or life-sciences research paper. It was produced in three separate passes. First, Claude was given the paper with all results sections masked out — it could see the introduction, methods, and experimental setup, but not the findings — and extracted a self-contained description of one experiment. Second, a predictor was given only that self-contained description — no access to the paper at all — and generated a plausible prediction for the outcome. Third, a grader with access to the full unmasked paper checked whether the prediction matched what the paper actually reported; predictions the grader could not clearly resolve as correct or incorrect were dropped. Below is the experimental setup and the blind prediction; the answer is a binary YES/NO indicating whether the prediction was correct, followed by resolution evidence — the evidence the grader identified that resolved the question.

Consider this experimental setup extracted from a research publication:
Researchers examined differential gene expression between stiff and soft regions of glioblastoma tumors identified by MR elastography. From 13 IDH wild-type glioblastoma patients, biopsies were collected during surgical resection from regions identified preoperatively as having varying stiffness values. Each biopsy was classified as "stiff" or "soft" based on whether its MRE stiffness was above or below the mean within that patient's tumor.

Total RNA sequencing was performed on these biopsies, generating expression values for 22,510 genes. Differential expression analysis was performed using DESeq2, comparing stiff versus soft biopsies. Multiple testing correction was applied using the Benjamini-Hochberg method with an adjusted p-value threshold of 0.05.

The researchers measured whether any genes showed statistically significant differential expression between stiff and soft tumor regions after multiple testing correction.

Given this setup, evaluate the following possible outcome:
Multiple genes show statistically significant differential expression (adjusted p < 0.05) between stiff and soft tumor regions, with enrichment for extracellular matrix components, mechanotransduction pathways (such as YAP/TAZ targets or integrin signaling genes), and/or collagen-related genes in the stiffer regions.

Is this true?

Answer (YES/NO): YES